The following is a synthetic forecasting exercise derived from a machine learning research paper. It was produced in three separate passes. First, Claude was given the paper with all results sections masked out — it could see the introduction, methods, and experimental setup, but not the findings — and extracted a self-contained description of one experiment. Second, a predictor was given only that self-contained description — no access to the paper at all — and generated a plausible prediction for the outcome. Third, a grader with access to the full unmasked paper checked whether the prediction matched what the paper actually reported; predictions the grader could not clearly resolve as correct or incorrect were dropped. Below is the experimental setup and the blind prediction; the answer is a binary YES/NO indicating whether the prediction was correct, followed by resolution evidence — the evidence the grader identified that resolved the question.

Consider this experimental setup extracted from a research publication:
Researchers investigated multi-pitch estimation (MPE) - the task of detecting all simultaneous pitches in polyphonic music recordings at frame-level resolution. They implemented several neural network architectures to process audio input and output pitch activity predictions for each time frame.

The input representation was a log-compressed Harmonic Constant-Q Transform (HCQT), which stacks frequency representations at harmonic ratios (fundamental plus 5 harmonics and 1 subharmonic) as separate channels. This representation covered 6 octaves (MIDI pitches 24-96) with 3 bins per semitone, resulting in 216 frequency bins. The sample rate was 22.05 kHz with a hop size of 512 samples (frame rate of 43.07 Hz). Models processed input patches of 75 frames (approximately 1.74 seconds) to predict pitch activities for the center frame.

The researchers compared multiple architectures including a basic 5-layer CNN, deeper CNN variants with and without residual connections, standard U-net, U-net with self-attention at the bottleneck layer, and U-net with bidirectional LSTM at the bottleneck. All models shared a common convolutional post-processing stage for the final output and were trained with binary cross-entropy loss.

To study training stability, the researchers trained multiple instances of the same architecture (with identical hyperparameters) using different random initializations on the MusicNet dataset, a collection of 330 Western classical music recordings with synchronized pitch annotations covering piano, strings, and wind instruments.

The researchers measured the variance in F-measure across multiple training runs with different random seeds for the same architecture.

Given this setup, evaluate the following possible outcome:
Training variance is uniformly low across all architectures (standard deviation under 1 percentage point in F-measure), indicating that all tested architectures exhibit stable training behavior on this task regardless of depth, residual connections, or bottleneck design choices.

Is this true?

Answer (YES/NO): NO